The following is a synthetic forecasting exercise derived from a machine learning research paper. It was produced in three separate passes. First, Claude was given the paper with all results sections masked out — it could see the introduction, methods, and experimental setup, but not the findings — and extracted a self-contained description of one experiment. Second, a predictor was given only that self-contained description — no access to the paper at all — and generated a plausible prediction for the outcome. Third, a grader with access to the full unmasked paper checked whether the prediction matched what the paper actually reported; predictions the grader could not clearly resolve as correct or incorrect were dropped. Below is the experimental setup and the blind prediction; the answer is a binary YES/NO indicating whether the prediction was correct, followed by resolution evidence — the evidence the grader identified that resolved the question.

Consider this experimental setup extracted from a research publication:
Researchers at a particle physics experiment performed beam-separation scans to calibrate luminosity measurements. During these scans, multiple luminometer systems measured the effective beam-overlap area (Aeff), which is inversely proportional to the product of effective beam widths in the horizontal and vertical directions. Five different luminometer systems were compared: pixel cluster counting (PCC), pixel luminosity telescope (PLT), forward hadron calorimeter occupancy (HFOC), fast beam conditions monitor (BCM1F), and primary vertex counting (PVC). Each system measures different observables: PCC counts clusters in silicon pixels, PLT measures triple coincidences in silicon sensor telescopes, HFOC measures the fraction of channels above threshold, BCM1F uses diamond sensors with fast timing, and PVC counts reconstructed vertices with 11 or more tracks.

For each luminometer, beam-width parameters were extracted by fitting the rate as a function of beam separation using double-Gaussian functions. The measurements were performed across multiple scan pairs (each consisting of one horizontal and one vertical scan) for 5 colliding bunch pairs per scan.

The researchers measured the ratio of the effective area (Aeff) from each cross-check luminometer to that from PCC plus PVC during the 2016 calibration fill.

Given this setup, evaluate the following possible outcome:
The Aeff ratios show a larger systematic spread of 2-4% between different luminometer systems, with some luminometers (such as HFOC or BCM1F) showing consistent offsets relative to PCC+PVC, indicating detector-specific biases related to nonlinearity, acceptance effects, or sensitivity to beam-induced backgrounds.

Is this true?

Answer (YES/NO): NO